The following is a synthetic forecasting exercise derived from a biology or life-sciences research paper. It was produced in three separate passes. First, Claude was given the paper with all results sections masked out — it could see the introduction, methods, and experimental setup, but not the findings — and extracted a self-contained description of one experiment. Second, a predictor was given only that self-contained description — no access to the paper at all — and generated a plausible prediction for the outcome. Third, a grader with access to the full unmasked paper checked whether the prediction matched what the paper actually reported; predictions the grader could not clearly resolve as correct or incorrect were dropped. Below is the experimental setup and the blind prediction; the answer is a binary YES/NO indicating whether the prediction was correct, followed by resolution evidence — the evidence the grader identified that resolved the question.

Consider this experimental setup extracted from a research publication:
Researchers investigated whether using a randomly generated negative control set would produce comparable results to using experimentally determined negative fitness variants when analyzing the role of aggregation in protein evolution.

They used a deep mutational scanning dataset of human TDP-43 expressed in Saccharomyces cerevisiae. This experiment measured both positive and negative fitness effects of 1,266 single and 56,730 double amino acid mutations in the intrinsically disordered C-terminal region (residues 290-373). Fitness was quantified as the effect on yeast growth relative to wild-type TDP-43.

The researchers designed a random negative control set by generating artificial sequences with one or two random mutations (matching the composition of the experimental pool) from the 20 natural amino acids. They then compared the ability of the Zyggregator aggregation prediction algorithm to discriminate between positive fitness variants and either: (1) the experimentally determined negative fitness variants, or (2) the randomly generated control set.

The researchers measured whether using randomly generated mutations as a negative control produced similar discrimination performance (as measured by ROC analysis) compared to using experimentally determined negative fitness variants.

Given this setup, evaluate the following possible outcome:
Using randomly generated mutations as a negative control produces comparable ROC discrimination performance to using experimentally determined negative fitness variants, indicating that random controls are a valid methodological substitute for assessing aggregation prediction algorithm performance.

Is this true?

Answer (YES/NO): YES